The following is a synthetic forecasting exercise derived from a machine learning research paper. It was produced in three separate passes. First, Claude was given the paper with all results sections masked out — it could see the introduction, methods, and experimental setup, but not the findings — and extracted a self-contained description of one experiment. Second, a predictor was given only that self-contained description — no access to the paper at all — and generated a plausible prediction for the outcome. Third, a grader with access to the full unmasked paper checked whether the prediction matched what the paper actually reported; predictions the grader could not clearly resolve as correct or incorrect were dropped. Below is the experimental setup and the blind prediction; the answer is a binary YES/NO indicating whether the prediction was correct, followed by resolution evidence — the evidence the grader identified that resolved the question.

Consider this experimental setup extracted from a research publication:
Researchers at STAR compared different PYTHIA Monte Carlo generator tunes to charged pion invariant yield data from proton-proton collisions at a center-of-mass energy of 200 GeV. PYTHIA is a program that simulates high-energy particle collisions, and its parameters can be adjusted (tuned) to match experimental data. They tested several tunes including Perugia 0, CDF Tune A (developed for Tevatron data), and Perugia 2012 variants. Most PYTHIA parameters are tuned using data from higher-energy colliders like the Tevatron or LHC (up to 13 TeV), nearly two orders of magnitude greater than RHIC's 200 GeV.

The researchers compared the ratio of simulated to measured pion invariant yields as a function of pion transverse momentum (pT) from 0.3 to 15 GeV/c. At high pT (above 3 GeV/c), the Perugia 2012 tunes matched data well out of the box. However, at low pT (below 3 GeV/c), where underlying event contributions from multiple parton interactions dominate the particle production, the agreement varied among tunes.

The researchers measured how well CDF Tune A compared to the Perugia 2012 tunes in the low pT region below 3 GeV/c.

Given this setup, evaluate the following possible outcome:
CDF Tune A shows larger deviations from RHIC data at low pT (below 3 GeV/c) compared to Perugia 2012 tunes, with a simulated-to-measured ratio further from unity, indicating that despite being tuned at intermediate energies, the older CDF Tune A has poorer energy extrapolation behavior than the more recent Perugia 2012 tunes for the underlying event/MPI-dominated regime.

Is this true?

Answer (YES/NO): NO